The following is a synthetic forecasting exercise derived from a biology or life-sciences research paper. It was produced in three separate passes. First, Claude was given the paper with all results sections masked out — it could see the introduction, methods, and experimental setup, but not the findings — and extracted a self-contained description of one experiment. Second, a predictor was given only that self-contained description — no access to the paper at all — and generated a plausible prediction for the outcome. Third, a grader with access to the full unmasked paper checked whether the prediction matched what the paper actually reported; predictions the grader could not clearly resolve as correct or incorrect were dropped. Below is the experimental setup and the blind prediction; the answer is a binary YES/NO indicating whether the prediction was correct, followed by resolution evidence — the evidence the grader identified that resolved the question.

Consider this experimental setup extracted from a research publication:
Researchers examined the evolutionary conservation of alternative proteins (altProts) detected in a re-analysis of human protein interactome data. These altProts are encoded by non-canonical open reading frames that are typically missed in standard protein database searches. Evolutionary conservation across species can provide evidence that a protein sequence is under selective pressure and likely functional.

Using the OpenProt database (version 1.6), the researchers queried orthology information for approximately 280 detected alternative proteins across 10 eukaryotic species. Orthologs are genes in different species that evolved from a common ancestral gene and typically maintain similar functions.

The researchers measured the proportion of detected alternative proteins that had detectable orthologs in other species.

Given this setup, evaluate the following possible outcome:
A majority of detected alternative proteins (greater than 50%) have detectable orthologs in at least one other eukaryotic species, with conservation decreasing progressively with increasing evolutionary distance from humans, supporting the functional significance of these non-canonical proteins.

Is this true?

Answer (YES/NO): YES